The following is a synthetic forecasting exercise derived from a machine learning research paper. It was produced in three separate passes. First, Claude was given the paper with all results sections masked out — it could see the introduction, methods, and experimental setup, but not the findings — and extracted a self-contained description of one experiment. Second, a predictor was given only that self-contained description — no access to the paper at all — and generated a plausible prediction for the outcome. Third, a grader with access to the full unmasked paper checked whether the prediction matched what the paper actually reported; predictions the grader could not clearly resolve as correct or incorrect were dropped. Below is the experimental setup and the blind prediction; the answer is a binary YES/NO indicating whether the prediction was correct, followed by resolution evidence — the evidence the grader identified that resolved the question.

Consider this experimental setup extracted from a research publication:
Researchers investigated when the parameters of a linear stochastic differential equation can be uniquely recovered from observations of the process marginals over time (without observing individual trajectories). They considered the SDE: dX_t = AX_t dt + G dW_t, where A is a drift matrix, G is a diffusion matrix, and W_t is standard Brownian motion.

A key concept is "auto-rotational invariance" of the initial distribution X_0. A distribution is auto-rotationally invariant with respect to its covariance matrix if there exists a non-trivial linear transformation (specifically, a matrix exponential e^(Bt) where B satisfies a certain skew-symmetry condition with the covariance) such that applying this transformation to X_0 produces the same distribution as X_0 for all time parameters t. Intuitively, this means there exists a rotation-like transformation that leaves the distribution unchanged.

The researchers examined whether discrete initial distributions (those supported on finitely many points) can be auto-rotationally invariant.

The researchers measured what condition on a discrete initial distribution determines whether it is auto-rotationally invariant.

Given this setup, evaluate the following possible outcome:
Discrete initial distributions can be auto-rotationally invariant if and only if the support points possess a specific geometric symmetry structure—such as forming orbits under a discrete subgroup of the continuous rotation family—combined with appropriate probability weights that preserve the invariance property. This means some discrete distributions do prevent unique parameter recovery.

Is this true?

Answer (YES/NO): NO